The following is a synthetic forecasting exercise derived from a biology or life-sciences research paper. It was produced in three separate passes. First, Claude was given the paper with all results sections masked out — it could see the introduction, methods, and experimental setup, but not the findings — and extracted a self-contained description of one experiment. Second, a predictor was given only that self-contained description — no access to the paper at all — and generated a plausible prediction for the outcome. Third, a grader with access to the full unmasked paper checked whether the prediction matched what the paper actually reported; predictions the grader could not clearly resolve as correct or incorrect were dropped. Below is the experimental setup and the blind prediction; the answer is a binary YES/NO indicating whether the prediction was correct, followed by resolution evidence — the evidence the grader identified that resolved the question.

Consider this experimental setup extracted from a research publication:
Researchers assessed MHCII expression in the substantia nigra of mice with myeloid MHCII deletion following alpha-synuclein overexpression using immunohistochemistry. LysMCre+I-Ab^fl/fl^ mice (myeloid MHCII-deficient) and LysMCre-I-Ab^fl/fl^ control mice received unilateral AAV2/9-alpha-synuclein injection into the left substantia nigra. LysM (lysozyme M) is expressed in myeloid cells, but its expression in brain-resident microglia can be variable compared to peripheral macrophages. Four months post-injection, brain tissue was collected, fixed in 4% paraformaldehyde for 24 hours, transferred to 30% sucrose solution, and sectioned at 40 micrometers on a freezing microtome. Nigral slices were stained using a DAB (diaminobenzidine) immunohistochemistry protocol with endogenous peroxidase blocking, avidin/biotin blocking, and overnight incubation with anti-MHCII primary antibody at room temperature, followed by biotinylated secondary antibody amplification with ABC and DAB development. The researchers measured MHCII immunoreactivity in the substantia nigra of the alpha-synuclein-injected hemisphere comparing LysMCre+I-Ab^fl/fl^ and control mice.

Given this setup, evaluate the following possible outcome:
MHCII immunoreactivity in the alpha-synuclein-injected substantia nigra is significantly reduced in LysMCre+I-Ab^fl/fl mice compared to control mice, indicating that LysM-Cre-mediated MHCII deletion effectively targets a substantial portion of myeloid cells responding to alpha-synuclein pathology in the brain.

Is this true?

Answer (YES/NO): YES